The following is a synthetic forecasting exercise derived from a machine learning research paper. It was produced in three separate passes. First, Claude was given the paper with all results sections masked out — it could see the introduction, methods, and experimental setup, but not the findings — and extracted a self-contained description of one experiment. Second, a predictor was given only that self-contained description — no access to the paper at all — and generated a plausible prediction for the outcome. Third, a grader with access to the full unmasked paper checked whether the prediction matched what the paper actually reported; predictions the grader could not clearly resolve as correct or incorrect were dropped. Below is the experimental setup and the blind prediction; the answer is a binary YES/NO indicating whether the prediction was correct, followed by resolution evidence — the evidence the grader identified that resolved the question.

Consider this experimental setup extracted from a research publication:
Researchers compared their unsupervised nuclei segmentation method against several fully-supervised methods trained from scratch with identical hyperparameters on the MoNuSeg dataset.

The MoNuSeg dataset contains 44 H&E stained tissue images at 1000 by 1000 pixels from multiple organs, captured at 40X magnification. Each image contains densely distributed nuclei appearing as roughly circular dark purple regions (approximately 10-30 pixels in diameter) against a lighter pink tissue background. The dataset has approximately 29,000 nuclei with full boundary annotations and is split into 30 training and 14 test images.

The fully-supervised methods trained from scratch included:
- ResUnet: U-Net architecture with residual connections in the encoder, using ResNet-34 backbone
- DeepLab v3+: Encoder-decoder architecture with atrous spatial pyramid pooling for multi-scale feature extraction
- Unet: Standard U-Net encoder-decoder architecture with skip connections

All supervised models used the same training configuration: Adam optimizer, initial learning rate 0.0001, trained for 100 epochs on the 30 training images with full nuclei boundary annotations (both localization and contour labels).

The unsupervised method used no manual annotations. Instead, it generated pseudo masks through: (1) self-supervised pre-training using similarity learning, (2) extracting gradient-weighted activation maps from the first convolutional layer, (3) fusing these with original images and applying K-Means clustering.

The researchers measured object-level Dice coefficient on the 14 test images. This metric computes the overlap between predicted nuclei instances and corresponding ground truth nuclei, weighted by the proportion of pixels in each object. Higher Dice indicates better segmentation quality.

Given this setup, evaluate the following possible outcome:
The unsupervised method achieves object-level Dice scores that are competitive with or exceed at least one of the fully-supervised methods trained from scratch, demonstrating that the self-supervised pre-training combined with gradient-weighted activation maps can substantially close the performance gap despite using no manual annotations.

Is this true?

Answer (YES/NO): YES